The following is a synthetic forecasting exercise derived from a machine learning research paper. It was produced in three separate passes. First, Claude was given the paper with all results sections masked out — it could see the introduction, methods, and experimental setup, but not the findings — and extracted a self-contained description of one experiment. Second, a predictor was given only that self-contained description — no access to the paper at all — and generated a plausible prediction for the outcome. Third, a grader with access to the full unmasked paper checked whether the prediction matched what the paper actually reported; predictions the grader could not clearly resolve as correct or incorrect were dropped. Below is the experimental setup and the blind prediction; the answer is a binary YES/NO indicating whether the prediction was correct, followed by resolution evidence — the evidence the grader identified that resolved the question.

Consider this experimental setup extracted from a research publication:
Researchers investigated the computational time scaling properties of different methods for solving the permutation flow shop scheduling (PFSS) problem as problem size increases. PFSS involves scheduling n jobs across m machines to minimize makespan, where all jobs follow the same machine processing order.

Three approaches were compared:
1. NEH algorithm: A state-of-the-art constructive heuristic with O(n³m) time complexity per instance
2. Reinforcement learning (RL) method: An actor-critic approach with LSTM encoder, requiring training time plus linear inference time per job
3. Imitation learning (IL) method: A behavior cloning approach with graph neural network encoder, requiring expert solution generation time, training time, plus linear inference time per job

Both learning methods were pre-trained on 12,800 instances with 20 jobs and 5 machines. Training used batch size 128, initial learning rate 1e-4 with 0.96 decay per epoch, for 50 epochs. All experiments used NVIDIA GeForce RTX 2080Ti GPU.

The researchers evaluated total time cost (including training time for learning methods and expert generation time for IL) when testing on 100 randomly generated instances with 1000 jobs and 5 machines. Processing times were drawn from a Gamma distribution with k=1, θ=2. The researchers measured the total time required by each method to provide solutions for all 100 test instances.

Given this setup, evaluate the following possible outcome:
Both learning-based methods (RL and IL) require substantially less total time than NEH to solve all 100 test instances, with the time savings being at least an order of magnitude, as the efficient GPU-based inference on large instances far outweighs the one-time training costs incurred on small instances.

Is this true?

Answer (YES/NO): YES